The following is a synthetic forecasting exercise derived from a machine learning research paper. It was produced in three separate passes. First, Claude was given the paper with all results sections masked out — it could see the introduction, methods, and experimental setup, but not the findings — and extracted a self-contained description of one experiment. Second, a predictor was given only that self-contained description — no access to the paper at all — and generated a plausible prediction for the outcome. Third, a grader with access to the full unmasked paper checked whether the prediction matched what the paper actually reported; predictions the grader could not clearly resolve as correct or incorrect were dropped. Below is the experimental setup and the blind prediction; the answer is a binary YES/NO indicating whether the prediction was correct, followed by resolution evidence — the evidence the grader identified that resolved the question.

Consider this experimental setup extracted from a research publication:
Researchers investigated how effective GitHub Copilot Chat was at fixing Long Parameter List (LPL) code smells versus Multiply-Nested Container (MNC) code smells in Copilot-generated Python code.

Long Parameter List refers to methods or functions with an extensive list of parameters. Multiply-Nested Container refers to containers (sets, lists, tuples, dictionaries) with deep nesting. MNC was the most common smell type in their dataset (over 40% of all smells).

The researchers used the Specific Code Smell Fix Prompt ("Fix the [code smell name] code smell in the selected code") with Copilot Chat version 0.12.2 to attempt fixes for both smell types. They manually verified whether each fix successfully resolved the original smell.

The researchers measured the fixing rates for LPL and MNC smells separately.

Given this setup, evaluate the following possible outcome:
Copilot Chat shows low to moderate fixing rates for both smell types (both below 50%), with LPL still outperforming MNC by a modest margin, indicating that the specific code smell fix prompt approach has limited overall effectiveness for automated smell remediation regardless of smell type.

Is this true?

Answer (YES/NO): NO